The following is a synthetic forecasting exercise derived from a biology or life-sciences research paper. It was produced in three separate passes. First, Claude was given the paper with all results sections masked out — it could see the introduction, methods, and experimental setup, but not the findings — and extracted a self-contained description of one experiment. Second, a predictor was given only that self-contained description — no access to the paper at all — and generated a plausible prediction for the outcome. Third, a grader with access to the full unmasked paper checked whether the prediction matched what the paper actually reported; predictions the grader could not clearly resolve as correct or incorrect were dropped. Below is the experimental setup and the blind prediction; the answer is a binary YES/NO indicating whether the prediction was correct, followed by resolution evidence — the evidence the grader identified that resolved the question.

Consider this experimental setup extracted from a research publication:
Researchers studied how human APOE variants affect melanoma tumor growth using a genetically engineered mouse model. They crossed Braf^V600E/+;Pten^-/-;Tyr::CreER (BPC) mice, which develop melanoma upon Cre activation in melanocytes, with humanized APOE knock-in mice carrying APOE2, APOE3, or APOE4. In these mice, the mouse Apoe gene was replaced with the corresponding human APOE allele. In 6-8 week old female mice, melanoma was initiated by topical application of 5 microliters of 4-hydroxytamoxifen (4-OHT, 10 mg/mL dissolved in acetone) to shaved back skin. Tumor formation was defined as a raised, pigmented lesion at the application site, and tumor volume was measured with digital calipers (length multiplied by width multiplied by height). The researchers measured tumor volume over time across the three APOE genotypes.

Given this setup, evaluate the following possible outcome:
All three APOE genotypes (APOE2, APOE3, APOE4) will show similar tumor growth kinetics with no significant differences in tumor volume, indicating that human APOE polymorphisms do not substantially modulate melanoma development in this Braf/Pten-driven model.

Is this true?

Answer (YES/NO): NO